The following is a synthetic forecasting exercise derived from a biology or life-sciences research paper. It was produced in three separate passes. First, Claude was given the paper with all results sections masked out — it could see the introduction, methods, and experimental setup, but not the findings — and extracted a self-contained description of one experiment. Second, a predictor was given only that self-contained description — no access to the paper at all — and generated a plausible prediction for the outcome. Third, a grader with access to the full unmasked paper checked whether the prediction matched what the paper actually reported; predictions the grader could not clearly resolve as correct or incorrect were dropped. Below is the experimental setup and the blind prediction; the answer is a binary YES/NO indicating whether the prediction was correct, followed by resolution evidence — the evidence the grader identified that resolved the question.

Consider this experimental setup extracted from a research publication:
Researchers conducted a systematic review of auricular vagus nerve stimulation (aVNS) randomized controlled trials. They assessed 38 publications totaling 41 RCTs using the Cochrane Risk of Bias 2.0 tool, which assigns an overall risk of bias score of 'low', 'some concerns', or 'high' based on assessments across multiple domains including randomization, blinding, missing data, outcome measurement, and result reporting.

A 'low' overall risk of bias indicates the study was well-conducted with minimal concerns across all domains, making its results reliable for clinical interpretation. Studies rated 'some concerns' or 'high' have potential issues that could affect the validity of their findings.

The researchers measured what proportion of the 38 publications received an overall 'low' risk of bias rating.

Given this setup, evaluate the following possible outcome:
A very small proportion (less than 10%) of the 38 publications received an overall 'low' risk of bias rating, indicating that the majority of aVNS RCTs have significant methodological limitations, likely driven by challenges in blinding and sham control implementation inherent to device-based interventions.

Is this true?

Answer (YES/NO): YES